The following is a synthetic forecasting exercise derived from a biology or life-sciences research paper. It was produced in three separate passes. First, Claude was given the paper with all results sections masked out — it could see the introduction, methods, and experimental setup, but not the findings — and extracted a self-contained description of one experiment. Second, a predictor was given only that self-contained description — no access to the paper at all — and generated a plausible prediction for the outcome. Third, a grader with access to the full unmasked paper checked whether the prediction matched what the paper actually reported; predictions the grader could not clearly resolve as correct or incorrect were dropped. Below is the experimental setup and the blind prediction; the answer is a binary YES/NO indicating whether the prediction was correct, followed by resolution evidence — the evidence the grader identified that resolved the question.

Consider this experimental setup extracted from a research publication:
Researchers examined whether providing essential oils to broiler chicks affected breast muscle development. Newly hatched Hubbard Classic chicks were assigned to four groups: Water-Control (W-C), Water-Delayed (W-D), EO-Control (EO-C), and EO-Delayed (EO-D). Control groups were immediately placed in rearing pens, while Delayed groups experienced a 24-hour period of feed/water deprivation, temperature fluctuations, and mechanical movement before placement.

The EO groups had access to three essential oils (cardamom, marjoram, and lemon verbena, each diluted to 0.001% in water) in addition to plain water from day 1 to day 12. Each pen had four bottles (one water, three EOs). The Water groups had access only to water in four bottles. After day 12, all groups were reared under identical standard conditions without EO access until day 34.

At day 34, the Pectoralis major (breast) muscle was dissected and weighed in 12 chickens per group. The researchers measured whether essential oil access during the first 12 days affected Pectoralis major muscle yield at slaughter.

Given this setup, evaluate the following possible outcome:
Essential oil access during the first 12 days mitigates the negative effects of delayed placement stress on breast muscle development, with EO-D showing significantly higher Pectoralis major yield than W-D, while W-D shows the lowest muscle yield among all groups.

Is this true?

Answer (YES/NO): NO